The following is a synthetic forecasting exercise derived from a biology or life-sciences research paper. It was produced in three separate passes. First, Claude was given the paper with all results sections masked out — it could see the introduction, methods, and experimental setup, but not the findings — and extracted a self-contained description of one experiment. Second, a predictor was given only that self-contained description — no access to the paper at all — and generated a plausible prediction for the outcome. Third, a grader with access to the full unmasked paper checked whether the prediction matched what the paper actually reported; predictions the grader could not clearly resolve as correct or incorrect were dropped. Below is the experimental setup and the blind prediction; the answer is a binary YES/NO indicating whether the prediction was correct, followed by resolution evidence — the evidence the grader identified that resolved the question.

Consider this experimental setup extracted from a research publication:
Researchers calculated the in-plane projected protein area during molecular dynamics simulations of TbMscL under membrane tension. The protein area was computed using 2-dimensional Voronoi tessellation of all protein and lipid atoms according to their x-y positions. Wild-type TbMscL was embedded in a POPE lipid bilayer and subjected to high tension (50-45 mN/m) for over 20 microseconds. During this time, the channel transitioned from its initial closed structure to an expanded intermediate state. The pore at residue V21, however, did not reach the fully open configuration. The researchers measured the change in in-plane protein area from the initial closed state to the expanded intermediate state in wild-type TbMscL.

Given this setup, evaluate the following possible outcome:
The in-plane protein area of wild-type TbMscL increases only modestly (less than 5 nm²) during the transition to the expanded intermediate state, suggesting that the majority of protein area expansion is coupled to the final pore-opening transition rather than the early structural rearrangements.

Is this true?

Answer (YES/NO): NO